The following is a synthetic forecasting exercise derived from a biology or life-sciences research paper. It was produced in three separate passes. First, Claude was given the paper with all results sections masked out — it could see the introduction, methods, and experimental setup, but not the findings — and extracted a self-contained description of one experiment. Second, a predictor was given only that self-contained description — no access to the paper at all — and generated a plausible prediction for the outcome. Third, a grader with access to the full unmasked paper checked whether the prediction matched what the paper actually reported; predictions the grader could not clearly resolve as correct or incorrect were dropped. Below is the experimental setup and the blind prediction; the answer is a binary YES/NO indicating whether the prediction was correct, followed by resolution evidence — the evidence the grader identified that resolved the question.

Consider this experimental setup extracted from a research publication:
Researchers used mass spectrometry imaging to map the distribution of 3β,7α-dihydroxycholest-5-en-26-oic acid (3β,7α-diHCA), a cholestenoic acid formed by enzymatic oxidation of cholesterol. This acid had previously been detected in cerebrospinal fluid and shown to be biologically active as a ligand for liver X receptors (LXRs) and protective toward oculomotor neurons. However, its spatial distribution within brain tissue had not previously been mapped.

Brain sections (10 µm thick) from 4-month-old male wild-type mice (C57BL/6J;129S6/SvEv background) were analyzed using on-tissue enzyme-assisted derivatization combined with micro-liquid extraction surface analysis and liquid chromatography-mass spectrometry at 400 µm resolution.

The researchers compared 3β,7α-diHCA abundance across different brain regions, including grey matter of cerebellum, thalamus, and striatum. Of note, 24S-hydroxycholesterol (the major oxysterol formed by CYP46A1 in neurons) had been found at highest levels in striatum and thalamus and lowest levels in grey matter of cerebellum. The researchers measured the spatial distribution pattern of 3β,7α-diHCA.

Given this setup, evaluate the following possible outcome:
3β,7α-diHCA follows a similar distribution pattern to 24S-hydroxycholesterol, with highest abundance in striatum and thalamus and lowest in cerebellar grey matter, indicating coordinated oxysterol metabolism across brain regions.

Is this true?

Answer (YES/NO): NO